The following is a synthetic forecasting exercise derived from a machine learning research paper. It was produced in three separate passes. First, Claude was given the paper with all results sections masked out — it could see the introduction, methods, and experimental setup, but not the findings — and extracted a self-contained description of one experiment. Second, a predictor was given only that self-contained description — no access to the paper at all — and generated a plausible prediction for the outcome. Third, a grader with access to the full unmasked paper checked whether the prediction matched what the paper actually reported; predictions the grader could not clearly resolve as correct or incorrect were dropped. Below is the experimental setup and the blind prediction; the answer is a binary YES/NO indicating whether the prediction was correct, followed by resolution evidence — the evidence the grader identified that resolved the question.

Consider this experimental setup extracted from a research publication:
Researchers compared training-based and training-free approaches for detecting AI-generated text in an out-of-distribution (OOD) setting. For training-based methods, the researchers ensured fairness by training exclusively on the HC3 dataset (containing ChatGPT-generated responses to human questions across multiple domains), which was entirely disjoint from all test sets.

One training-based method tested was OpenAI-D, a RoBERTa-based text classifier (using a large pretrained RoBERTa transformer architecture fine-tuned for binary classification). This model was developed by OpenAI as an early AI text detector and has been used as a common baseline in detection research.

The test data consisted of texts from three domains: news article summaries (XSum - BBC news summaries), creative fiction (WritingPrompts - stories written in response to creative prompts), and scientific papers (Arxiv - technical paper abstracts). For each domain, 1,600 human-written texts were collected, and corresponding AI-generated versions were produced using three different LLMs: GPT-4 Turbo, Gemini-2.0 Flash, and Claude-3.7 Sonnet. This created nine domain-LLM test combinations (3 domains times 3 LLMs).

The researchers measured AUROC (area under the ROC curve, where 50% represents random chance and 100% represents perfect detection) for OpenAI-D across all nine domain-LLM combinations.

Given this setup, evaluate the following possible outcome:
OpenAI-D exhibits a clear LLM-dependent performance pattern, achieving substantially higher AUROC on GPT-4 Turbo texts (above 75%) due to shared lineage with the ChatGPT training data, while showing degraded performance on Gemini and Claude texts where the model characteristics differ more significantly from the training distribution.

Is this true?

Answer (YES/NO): NO